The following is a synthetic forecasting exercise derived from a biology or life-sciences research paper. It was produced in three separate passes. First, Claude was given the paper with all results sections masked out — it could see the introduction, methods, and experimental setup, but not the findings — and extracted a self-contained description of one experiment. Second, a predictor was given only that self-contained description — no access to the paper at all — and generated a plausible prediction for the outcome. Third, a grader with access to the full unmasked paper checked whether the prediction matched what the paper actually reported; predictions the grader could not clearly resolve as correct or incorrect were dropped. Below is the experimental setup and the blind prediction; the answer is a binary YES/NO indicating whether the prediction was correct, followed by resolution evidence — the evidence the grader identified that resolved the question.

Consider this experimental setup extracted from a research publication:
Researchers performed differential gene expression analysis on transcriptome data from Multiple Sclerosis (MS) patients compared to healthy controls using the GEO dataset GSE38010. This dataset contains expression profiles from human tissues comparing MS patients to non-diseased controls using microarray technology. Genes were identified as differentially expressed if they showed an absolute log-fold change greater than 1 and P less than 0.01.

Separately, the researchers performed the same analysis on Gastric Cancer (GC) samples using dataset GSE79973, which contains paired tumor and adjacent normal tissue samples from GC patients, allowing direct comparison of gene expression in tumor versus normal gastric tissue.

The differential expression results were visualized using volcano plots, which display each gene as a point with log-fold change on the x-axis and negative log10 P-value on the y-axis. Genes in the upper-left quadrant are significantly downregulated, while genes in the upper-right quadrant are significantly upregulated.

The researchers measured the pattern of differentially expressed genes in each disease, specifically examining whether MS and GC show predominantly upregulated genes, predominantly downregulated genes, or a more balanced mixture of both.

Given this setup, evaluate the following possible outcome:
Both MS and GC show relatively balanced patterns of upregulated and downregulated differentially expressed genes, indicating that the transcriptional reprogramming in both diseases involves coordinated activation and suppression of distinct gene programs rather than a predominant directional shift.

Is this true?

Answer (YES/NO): NO